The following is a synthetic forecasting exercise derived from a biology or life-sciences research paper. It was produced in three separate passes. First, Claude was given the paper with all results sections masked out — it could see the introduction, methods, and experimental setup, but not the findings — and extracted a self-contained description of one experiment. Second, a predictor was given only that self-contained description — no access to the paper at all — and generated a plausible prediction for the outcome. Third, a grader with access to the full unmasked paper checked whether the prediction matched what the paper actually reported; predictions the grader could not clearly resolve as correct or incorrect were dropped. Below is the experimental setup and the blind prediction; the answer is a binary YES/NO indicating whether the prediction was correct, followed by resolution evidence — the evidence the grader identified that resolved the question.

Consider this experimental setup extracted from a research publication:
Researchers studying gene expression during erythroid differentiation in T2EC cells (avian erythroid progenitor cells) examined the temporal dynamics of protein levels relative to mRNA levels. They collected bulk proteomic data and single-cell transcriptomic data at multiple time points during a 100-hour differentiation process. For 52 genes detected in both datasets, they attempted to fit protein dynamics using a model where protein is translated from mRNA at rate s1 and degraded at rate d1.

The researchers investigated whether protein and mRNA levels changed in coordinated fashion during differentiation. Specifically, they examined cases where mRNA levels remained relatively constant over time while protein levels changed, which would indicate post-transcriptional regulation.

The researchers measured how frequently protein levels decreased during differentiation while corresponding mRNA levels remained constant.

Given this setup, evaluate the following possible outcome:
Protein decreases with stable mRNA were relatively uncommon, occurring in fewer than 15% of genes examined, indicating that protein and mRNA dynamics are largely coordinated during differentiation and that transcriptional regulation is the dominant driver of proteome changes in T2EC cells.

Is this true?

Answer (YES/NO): NO